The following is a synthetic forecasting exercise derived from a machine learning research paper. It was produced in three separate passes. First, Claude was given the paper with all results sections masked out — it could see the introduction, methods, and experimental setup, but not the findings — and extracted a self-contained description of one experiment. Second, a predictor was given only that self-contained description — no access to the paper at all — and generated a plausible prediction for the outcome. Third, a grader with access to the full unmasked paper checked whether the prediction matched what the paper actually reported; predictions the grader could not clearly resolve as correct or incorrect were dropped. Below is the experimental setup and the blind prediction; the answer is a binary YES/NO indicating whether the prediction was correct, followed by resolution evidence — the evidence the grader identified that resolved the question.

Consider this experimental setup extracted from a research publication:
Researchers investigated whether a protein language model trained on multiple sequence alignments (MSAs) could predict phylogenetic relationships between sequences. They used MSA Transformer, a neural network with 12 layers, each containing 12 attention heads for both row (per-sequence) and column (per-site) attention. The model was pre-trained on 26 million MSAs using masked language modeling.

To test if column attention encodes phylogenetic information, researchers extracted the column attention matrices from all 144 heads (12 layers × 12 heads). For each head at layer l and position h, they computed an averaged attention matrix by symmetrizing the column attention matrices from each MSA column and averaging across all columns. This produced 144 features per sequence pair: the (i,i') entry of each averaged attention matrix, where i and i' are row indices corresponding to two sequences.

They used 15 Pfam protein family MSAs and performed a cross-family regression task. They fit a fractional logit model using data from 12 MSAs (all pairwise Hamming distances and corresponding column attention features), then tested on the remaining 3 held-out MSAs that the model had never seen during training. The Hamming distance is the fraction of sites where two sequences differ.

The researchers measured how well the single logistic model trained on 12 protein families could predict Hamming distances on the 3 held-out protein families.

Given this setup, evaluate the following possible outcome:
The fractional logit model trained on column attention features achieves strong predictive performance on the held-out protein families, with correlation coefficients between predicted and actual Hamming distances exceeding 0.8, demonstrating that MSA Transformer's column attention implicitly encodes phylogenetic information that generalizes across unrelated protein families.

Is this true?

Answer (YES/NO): NO